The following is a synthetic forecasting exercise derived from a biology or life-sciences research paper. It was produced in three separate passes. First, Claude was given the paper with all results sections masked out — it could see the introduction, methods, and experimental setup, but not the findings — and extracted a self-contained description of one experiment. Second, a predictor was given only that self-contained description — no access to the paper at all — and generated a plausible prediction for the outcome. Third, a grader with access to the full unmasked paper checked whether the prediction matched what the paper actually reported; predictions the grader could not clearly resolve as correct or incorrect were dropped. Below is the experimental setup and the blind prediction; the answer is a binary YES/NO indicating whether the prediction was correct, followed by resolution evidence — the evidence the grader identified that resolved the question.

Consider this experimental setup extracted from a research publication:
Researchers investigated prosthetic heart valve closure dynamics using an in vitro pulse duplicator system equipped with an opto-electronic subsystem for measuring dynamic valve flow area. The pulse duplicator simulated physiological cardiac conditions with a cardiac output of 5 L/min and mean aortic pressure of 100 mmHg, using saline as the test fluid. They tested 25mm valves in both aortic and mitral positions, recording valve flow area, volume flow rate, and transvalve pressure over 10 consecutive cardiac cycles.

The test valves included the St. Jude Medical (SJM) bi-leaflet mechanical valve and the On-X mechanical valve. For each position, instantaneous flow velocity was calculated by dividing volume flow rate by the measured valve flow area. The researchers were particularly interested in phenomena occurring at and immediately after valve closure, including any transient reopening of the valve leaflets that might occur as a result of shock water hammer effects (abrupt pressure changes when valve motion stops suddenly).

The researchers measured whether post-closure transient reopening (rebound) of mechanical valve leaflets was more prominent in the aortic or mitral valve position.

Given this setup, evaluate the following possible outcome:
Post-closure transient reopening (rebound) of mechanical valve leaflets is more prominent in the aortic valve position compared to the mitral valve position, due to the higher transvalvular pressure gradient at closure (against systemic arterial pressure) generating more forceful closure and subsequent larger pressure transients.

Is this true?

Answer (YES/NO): NO